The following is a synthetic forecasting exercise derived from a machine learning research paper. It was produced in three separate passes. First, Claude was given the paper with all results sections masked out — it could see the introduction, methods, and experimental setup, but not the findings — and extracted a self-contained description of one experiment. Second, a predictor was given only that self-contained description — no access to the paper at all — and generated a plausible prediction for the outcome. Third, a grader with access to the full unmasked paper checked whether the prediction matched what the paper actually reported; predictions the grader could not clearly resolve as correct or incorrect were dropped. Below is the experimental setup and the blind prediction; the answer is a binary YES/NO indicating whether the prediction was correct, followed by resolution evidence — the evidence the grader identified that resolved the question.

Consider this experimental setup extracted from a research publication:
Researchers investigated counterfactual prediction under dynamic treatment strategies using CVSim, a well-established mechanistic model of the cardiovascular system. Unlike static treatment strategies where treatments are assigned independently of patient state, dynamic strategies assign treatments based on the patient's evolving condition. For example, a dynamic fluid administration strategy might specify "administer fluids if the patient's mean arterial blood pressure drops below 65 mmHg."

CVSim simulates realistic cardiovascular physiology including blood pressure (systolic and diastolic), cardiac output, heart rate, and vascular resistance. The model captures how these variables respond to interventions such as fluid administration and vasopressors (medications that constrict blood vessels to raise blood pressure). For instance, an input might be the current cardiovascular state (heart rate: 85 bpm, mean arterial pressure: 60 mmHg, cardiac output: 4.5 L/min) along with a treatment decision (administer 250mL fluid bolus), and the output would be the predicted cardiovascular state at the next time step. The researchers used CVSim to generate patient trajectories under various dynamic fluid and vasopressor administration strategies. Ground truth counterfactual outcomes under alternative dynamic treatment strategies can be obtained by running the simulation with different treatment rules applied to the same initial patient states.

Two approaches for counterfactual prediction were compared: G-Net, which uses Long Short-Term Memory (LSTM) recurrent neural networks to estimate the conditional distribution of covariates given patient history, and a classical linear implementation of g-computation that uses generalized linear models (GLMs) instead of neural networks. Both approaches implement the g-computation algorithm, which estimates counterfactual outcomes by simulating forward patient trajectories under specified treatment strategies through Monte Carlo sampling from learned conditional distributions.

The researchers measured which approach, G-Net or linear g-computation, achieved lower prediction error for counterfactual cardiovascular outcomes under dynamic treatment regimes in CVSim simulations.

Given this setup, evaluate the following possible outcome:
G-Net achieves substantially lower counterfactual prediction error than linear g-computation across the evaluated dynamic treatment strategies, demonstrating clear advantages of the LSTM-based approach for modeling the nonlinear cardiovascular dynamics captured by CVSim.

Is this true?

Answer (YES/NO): NO